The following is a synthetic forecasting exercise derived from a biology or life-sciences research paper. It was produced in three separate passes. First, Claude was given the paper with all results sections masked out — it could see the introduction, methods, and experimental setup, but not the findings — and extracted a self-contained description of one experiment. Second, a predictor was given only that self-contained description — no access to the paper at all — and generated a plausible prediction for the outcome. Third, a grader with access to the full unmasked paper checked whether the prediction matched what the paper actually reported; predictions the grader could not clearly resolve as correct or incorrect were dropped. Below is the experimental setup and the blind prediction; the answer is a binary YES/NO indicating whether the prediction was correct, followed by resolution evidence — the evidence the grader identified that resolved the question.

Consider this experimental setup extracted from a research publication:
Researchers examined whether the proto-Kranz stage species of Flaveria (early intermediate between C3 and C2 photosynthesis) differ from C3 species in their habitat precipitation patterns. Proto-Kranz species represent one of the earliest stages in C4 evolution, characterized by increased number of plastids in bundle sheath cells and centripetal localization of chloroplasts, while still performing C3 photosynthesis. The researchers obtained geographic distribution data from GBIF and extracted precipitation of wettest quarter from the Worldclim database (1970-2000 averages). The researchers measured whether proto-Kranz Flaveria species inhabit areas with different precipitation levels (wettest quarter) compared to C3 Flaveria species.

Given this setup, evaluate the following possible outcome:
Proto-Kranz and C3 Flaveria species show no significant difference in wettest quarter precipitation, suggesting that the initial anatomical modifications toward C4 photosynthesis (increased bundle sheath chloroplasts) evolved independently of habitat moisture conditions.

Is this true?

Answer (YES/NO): NO